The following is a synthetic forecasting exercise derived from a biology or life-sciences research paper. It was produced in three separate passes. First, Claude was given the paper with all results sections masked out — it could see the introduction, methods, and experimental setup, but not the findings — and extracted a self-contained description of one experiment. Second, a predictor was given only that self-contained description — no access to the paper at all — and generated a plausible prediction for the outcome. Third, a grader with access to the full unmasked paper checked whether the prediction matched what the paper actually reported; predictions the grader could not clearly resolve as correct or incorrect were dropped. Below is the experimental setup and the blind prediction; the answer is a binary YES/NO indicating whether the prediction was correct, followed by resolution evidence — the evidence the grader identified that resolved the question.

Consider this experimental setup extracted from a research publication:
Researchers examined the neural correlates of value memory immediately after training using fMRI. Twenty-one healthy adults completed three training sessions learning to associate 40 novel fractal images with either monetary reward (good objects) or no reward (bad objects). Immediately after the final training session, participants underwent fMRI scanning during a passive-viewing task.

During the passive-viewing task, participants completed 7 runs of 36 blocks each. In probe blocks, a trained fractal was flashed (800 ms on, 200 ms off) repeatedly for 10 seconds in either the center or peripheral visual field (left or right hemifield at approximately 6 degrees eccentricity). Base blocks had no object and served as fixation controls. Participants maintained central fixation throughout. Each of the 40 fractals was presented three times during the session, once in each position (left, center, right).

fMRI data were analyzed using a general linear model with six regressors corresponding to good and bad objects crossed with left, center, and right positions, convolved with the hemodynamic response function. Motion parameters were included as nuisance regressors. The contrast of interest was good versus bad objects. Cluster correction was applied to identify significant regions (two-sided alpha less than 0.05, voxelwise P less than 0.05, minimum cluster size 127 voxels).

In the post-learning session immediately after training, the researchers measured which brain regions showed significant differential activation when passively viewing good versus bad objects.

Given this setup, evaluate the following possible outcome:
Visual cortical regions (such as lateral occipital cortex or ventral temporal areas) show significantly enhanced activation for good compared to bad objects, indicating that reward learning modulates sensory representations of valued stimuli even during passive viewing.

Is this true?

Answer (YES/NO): YES